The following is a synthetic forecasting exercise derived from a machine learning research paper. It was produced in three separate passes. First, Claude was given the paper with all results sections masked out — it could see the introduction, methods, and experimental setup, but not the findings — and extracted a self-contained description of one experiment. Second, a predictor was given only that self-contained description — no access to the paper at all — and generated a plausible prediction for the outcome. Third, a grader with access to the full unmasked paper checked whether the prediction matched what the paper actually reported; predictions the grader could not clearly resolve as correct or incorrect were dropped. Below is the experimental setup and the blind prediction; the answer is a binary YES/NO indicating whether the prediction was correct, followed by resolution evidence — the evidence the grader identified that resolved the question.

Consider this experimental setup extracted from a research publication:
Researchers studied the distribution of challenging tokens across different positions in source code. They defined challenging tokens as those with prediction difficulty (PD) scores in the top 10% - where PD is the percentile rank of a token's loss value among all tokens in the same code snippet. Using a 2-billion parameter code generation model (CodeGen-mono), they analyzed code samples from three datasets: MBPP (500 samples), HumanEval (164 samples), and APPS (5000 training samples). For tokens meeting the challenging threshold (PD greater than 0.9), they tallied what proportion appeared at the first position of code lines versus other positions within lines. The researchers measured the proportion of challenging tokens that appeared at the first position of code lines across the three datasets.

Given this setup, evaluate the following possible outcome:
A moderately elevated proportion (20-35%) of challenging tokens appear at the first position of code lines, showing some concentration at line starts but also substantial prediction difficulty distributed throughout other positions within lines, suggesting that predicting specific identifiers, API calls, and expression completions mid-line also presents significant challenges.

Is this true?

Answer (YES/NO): YES